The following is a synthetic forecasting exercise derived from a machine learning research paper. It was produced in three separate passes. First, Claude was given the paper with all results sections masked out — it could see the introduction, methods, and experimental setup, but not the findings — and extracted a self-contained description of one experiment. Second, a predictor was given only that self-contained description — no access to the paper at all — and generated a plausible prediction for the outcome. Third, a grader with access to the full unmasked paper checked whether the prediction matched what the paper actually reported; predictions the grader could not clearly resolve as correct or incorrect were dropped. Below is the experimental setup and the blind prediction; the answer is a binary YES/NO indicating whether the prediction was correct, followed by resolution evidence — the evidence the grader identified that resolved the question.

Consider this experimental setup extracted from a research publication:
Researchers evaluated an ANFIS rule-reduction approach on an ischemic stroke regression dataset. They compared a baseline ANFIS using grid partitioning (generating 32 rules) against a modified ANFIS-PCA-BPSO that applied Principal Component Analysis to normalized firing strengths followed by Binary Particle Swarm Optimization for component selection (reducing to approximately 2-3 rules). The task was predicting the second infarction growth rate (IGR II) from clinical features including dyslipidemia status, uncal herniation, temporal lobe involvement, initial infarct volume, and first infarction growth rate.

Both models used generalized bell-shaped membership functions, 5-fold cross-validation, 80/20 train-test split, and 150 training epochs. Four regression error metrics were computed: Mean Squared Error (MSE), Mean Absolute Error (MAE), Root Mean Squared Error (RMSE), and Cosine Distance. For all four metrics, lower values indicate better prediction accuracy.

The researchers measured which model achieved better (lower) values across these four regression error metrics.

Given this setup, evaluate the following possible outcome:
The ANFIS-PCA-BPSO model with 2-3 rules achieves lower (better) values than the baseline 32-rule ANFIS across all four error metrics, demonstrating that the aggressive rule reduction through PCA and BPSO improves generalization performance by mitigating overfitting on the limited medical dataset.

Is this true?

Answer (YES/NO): NO